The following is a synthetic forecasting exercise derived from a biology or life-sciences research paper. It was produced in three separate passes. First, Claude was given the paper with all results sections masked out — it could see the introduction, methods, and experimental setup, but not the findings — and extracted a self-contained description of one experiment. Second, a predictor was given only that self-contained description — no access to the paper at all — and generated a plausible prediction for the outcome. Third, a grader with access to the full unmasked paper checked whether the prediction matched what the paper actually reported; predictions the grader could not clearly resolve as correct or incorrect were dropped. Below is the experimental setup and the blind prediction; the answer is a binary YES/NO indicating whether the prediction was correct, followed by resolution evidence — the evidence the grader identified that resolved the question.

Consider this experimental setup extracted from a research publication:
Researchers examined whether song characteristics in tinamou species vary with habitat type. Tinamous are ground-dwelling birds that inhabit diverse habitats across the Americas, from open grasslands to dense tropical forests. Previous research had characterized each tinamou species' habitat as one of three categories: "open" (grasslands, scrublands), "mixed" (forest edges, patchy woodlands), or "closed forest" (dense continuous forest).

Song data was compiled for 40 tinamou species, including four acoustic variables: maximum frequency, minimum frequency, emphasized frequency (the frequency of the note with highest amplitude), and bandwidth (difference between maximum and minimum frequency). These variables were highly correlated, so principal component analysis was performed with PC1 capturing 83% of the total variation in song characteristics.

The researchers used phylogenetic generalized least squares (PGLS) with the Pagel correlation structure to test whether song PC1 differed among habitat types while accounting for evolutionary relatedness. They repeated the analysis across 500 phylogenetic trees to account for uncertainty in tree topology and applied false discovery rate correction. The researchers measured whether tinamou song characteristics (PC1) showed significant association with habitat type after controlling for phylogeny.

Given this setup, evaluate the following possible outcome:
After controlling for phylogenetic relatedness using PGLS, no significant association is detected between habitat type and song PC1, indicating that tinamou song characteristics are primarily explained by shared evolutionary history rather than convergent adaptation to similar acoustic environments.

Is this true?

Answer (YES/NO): NO